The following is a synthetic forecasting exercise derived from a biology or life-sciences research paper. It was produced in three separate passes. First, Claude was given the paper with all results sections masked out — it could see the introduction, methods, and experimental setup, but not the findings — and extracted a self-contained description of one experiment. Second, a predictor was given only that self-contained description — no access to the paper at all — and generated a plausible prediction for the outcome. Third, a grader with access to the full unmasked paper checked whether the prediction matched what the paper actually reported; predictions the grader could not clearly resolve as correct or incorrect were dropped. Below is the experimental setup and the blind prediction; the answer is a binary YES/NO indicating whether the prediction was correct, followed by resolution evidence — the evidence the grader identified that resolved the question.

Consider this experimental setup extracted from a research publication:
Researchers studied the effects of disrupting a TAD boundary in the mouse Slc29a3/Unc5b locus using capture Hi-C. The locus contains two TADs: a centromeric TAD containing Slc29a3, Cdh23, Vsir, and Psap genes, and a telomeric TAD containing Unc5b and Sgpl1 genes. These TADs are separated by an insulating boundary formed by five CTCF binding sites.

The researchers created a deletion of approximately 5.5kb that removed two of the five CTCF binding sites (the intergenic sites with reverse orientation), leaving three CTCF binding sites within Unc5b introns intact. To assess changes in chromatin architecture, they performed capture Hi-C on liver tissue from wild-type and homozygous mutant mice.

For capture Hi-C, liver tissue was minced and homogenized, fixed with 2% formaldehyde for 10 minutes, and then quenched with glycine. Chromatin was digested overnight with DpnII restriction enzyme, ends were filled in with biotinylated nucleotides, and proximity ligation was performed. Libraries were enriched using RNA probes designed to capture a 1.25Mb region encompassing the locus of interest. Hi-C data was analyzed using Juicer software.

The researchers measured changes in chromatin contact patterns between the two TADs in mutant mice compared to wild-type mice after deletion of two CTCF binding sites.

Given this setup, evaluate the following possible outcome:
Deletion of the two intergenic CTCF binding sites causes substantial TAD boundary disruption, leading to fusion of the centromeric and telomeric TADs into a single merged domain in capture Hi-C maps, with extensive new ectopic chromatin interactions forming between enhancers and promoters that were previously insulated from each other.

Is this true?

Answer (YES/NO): NO